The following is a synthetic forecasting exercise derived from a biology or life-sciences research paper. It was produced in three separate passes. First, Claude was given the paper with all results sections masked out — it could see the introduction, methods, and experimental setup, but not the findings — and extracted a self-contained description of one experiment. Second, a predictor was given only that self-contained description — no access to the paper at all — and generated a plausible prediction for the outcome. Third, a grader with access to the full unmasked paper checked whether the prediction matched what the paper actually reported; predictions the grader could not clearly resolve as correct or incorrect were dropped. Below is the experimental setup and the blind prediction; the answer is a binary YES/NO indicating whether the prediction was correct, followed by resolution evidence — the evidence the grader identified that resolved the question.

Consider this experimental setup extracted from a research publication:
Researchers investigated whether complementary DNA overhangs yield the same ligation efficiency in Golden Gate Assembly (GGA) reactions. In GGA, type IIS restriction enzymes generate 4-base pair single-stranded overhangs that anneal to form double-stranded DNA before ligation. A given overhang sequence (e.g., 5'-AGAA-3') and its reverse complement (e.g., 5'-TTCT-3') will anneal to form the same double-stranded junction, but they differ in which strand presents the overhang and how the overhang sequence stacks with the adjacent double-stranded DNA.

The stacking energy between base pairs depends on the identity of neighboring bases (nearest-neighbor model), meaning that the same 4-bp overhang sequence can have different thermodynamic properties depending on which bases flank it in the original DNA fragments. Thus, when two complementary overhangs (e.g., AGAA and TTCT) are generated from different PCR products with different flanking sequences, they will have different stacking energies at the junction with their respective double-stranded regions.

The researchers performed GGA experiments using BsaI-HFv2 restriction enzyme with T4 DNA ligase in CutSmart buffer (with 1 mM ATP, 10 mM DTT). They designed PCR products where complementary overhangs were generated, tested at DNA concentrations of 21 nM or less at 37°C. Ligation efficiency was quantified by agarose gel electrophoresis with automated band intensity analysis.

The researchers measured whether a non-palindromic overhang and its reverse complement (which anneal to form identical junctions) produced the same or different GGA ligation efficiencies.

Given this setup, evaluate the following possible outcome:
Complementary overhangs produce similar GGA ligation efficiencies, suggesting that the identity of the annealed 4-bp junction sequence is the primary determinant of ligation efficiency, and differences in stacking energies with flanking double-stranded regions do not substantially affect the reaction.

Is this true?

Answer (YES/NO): NO